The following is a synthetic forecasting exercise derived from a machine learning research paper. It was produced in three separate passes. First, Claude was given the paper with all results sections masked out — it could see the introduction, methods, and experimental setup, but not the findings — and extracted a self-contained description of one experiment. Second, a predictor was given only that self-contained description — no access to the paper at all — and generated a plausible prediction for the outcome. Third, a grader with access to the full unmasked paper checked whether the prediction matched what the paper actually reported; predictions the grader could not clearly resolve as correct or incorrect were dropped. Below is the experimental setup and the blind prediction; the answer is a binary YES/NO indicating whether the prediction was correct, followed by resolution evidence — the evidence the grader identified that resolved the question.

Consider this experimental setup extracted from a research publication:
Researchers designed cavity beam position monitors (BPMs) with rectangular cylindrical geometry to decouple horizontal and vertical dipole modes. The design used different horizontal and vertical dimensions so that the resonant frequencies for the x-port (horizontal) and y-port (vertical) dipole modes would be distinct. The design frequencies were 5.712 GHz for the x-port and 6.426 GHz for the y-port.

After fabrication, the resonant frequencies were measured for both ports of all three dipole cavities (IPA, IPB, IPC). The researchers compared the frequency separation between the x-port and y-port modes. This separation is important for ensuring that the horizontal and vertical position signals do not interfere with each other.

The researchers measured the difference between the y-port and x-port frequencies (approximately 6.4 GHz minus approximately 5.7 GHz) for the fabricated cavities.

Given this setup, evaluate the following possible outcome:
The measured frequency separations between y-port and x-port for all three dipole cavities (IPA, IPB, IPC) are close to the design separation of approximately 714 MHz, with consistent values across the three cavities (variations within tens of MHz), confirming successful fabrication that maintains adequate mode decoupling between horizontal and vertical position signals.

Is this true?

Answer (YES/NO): YES